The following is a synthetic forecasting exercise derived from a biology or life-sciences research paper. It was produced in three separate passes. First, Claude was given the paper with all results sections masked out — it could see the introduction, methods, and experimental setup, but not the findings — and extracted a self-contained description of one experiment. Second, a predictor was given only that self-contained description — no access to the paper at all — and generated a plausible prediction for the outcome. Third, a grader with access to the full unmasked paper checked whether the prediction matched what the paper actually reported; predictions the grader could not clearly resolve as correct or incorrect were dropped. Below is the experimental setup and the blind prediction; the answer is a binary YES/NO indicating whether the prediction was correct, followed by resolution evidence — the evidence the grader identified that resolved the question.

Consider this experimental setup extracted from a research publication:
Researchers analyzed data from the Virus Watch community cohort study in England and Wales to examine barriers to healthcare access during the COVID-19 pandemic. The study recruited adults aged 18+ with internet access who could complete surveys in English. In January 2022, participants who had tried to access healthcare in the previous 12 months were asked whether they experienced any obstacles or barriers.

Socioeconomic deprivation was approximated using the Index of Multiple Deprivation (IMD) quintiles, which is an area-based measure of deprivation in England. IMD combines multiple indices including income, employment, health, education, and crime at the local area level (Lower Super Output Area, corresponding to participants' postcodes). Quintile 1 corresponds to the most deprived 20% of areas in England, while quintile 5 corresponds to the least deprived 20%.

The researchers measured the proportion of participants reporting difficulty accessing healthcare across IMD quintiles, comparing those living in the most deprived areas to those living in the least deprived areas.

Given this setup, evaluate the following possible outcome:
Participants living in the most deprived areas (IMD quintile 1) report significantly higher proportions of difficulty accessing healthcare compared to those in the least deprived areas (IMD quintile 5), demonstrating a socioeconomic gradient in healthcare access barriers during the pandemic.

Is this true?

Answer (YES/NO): YES